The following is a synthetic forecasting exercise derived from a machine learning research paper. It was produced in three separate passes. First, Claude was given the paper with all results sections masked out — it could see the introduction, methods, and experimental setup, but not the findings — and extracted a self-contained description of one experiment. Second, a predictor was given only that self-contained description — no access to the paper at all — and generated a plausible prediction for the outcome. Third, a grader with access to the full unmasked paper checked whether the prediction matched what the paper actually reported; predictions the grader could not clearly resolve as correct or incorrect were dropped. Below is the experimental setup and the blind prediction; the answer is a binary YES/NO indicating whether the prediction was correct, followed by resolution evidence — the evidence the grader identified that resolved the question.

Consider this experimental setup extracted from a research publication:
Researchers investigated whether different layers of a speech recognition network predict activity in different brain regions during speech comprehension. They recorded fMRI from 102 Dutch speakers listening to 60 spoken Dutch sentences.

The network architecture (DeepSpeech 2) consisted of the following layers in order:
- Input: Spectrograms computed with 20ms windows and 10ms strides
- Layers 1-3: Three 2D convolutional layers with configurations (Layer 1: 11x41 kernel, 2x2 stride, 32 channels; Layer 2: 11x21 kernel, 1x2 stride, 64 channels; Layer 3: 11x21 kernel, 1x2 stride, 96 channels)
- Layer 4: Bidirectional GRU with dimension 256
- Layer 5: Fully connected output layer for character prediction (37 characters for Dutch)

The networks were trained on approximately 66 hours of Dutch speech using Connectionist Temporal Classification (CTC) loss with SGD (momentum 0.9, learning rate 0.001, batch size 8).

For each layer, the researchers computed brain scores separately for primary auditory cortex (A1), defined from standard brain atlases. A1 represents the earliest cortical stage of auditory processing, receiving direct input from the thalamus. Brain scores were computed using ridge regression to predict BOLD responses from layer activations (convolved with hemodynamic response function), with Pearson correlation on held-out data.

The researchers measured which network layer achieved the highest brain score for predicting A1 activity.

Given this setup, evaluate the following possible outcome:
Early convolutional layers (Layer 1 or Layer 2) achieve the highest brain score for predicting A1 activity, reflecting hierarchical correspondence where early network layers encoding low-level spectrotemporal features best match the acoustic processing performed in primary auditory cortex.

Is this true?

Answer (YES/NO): YES